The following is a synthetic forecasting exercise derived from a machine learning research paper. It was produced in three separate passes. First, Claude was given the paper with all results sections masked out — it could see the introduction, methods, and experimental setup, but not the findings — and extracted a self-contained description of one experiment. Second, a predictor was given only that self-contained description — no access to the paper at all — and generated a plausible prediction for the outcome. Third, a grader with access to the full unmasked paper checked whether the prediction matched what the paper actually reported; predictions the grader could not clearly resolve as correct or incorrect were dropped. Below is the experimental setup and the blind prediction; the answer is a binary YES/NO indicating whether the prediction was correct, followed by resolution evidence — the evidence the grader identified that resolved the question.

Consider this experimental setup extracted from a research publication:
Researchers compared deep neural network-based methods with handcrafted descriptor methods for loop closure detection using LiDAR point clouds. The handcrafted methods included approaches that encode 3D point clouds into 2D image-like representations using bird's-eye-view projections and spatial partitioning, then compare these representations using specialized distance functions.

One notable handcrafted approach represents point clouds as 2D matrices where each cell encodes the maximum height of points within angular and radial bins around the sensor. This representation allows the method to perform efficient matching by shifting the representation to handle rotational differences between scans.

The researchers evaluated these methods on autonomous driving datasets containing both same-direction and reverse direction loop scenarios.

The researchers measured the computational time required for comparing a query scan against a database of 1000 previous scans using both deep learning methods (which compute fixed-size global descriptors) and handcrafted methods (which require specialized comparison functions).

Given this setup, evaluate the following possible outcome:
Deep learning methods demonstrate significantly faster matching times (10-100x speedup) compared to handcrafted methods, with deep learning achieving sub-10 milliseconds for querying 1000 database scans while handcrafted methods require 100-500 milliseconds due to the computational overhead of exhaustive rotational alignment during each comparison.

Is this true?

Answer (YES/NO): NO